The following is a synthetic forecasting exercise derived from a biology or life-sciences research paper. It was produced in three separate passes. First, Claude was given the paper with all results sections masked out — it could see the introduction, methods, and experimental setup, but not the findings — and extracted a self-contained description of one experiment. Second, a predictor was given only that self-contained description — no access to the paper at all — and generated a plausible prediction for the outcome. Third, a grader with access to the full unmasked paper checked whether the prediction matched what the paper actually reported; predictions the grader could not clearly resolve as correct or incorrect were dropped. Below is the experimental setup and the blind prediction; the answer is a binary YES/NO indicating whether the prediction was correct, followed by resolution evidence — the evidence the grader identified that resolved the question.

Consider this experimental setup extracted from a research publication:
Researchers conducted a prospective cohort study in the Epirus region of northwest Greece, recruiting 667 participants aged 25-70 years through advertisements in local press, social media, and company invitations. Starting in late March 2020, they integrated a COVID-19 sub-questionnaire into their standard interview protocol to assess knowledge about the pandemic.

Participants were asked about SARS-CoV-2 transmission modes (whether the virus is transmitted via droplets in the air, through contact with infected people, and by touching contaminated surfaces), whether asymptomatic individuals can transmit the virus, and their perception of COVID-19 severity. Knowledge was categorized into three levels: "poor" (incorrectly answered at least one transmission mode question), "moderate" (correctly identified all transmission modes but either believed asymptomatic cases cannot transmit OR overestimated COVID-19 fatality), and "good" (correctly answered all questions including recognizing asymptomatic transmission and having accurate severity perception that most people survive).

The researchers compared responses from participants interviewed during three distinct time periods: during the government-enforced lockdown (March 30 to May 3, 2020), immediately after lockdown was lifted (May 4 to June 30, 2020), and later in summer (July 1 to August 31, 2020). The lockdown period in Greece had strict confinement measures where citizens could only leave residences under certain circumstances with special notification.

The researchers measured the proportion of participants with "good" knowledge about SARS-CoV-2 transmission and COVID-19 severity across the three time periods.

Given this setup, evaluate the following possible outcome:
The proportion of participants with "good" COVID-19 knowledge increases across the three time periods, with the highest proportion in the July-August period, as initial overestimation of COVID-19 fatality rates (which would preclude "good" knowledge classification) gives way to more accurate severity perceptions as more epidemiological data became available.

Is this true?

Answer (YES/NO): NO